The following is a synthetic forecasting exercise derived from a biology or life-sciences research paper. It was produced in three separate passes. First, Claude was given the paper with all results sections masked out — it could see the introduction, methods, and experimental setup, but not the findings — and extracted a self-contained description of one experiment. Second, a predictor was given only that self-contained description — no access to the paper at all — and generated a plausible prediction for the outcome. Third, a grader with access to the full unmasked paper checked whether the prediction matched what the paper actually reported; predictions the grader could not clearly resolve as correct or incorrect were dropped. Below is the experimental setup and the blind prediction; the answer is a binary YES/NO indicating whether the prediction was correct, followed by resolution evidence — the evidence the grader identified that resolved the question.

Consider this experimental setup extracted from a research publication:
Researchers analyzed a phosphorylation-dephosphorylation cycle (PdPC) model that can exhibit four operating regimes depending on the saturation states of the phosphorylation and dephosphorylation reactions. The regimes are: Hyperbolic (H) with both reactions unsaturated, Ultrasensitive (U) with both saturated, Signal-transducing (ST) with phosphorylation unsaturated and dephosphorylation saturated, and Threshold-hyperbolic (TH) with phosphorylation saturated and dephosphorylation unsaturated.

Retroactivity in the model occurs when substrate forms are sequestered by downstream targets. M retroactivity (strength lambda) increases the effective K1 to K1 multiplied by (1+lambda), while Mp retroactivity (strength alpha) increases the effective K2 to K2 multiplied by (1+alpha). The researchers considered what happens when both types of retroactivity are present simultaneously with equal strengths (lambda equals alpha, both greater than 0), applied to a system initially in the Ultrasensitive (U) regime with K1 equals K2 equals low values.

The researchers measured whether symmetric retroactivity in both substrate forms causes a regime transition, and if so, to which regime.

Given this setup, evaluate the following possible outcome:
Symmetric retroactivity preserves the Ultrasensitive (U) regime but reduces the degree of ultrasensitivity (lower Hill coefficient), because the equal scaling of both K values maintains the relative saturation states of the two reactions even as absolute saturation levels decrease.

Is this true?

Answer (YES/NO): NO